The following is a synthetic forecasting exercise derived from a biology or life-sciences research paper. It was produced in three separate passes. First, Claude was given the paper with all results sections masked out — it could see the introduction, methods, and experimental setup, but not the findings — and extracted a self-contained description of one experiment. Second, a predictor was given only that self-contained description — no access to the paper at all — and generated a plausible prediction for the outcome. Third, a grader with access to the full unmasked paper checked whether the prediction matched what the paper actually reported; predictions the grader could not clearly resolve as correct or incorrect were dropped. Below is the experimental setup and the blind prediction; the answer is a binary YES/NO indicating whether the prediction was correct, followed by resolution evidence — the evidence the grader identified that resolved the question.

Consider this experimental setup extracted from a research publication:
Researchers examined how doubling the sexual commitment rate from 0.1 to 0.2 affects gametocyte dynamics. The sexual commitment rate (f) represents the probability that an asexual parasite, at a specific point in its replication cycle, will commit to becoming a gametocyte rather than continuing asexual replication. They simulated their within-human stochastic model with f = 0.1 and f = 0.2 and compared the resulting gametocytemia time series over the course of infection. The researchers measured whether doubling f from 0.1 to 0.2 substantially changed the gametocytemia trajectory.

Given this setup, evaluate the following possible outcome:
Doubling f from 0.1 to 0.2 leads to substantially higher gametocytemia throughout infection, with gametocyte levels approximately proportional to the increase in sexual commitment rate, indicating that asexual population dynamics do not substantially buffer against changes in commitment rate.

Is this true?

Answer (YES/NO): NO